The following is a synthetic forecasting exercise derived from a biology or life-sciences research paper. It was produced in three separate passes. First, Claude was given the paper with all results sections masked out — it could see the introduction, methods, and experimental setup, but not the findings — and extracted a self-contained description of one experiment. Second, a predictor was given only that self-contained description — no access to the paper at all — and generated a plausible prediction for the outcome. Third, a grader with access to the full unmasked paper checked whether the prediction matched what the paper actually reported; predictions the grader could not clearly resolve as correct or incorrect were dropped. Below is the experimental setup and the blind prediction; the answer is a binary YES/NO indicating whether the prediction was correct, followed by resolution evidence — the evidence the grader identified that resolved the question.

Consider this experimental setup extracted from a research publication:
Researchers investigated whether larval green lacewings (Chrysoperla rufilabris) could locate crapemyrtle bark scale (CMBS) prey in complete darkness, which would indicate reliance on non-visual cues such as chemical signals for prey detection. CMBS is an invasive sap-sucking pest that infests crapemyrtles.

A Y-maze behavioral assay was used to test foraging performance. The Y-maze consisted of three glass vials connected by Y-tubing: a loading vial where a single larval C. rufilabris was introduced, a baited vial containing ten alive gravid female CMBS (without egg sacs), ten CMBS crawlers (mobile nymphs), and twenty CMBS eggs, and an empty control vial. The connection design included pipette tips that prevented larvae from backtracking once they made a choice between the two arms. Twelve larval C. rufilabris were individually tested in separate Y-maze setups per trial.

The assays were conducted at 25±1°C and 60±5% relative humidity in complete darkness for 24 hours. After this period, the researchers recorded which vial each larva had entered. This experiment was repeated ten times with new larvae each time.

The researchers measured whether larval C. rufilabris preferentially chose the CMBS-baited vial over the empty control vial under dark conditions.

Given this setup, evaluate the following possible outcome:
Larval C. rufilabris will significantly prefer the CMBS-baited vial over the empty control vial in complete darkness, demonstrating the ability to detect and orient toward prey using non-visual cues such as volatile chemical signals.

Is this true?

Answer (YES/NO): YES